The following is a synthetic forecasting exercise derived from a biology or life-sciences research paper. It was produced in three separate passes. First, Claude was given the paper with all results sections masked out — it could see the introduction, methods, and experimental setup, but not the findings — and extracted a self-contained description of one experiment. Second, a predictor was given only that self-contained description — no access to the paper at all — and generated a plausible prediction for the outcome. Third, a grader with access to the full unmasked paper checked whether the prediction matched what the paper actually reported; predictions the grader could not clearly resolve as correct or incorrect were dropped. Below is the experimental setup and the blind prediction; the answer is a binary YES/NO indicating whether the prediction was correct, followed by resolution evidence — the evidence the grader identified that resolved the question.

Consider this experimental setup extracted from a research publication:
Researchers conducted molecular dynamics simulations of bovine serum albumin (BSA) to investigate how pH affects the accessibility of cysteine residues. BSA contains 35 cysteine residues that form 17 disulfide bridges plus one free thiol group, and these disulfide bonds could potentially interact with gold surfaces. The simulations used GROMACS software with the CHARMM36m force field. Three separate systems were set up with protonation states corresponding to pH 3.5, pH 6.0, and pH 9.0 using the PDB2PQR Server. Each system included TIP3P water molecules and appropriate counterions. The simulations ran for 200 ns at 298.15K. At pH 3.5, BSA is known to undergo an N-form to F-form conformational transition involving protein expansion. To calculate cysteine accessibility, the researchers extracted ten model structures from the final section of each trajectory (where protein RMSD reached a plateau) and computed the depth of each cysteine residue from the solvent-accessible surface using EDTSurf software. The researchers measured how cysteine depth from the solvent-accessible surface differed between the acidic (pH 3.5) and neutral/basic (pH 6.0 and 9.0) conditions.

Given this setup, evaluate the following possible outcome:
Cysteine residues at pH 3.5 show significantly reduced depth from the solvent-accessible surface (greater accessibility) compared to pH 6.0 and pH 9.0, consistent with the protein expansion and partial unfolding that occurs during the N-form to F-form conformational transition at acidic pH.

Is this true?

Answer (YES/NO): YES